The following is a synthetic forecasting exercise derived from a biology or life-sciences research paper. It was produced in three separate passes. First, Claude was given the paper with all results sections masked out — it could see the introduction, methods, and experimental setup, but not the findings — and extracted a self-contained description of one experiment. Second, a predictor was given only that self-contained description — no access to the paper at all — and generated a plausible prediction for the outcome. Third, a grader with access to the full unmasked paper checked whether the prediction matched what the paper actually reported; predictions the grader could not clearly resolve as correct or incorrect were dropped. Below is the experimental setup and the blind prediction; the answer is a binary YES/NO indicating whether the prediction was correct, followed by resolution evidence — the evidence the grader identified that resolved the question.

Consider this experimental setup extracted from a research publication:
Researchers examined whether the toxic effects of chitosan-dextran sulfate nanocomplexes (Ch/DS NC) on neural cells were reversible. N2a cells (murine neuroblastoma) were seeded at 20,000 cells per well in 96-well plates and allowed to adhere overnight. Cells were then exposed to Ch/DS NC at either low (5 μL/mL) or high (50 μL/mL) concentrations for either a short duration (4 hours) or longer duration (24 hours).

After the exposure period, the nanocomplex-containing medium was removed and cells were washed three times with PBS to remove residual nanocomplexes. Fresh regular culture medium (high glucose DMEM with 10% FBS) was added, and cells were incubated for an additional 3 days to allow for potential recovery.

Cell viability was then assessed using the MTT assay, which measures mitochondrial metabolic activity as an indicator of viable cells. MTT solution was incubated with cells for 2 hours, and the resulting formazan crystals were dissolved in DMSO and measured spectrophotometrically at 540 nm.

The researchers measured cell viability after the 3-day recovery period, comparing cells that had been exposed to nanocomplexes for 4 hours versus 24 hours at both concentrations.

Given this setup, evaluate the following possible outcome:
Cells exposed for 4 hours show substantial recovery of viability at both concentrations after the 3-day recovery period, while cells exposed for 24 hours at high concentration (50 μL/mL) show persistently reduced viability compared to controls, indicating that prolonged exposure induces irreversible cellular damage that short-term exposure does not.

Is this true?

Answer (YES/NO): NO